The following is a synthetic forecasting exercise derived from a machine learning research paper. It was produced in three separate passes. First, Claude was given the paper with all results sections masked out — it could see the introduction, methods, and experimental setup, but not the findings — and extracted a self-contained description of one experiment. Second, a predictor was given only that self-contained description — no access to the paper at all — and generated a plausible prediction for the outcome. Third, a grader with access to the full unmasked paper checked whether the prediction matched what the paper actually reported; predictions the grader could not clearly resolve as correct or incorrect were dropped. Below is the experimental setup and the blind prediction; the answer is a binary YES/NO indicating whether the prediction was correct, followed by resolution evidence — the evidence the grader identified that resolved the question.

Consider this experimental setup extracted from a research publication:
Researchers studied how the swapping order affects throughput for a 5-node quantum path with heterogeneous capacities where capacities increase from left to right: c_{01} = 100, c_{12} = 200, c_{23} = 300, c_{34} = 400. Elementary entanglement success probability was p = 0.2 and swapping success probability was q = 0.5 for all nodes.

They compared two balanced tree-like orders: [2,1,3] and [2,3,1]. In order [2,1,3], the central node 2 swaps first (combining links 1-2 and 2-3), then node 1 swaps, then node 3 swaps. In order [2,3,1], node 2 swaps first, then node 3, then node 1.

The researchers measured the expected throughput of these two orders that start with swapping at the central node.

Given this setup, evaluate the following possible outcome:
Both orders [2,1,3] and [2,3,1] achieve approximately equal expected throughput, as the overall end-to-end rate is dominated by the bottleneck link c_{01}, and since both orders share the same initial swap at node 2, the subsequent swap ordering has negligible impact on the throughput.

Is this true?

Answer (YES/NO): NO